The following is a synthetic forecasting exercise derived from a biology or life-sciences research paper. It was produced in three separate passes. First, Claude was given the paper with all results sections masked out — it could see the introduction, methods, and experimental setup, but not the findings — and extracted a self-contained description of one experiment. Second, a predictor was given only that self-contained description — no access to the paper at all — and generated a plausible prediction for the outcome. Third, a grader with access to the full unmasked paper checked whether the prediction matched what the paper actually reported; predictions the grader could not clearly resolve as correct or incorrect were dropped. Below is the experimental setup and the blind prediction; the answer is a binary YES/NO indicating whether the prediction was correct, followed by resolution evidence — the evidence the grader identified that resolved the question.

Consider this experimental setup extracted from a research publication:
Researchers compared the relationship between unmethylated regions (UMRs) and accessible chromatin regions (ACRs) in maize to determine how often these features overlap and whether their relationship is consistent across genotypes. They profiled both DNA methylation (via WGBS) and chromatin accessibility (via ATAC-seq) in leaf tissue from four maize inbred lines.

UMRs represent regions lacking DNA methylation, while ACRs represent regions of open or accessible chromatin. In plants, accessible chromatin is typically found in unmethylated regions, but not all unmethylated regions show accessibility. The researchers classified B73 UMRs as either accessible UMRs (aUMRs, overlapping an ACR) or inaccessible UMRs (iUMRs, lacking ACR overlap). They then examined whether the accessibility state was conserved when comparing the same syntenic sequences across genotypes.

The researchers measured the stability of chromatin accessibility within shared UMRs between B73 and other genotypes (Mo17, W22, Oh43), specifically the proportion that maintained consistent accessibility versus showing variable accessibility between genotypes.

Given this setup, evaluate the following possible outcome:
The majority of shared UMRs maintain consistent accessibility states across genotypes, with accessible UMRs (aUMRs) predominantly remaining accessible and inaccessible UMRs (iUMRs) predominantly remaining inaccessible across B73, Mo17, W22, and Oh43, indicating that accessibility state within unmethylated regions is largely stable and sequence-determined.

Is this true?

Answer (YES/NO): YES